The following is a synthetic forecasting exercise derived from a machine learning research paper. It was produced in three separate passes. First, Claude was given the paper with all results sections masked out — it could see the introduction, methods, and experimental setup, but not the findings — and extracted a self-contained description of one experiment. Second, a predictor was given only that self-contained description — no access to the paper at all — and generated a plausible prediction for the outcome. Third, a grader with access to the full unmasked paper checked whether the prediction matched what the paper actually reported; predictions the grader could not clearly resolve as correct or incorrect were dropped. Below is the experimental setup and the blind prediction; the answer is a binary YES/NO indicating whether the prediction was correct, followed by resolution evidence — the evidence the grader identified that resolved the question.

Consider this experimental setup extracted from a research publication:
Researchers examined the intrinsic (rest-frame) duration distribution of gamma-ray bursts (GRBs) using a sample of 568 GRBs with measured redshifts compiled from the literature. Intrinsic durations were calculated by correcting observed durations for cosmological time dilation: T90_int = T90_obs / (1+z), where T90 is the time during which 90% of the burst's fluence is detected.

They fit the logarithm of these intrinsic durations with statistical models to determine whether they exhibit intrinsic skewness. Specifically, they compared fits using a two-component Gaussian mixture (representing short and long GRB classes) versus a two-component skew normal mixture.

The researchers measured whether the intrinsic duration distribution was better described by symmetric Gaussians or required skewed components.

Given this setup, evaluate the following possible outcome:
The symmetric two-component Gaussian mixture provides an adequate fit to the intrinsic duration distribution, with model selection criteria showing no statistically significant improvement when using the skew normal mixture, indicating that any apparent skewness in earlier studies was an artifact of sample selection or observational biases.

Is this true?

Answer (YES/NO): NO